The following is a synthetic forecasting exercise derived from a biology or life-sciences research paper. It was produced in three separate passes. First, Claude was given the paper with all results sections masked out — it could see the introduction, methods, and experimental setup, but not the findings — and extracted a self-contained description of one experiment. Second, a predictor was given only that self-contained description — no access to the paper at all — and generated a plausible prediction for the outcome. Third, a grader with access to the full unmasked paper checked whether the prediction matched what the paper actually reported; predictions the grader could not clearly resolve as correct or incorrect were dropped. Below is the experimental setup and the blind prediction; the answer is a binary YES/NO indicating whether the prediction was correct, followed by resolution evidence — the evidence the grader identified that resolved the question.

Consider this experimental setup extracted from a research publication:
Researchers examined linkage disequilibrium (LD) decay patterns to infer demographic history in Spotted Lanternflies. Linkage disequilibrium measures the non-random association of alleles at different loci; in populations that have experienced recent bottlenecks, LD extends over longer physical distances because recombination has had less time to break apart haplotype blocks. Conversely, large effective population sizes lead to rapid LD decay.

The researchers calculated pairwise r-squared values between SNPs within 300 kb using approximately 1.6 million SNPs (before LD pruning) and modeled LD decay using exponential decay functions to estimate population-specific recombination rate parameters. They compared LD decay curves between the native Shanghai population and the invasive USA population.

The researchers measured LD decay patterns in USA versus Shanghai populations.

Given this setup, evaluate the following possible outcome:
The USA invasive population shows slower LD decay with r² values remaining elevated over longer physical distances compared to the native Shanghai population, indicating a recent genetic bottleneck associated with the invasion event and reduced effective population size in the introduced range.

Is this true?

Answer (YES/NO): YES